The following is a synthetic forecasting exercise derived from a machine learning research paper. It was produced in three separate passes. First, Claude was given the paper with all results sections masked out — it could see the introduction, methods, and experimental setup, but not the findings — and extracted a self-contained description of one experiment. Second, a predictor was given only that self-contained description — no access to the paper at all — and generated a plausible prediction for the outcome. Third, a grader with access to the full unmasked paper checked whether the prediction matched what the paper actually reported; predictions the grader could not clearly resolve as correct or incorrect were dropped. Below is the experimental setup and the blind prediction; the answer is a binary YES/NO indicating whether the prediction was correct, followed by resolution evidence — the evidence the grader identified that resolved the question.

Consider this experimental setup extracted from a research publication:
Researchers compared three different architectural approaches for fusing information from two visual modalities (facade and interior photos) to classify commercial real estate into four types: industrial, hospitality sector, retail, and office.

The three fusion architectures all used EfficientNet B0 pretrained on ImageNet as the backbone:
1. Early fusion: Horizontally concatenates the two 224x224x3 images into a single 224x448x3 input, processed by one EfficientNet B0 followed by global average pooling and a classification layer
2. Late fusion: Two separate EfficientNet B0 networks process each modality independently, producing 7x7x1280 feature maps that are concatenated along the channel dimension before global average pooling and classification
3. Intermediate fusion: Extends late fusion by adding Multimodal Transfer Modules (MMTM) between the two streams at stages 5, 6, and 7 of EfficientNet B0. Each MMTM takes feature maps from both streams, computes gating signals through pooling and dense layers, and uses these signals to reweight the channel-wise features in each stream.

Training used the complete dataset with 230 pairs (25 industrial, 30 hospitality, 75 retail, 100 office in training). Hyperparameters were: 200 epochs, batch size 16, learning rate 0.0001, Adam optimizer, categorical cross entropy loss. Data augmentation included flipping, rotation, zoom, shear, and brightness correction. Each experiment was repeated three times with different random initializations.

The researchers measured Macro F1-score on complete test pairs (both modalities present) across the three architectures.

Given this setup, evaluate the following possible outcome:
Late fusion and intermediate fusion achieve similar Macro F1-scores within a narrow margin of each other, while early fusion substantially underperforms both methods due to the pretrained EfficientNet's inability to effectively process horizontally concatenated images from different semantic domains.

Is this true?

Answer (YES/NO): NO